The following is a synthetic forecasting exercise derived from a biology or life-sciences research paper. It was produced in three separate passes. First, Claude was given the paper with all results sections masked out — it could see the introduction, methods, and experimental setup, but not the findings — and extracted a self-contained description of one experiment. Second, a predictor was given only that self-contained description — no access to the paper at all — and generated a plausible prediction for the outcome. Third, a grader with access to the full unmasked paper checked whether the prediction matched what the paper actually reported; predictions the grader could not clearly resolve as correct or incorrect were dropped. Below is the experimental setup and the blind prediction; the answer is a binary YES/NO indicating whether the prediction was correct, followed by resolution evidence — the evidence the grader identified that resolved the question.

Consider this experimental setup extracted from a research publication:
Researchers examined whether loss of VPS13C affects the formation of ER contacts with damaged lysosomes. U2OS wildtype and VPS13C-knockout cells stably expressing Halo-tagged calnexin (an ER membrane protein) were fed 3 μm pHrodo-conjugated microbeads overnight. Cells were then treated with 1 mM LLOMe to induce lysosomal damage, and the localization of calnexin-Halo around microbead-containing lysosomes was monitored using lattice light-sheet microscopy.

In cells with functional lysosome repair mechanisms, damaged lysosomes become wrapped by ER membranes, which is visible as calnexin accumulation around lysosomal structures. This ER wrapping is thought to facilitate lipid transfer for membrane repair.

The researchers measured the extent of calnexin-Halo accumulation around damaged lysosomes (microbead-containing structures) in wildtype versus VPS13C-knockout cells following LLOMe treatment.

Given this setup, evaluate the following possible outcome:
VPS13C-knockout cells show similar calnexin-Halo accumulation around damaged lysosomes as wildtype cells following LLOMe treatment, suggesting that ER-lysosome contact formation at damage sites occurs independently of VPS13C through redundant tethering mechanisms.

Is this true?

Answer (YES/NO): NO